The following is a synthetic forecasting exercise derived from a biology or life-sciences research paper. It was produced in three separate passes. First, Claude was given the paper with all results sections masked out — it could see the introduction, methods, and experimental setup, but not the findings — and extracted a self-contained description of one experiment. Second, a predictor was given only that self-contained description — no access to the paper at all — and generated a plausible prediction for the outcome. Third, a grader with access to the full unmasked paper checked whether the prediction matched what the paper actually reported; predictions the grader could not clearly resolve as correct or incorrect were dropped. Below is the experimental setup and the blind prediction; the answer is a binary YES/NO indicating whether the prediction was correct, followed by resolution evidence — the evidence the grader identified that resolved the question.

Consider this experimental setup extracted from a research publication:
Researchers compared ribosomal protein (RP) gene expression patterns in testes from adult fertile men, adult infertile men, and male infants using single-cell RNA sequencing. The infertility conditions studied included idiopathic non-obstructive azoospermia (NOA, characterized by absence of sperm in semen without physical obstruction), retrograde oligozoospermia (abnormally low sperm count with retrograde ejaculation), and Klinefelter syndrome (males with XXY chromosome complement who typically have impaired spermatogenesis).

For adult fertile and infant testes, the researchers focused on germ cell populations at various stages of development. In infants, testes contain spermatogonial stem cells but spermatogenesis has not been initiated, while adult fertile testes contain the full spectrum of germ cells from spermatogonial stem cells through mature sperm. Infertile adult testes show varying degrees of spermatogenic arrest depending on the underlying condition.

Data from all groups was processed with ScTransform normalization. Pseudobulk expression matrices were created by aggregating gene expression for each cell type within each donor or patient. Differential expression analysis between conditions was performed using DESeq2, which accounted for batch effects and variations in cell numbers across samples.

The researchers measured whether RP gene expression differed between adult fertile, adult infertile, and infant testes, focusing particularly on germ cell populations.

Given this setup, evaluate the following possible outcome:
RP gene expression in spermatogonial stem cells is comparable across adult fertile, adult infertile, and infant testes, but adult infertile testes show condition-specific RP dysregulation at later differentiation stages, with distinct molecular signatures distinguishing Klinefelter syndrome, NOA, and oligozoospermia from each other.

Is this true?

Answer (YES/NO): NO